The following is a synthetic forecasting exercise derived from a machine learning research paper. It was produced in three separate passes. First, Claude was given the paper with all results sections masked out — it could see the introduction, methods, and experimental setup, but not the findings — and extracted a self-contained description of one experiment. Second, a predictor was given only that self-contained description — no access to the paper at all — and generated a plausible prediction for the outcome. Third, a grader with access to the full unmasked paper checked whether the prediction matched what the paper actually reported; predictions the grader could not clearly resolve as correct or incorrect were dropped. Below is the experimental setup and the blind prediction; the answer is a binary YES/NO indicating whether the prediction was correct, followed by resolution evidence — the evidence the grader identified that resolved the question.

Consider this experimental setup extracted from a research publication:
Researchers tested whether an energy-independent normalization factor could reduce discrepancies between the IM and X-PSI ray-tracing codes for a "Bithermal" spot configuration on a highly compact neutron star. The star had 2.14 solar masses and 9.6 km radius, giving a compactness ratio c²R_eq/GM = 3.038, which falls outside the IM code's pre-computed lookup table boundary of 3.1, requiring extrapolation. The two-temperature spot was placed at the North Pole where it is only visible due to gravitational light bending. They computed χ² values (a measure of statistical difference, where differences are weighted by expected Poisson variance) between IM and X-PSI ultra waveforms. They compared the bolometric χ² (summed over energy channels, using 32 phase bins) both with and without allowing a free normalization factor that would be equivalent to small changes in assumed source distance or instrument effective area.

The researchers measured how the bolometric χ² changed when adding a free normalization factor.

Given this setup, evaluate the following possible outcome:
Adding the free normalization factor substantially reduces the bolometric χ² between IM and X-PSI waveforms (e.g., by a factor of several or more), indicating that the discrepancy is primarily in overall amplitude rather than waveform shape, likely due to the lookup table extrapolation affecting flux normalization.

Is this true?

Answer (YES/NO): YES